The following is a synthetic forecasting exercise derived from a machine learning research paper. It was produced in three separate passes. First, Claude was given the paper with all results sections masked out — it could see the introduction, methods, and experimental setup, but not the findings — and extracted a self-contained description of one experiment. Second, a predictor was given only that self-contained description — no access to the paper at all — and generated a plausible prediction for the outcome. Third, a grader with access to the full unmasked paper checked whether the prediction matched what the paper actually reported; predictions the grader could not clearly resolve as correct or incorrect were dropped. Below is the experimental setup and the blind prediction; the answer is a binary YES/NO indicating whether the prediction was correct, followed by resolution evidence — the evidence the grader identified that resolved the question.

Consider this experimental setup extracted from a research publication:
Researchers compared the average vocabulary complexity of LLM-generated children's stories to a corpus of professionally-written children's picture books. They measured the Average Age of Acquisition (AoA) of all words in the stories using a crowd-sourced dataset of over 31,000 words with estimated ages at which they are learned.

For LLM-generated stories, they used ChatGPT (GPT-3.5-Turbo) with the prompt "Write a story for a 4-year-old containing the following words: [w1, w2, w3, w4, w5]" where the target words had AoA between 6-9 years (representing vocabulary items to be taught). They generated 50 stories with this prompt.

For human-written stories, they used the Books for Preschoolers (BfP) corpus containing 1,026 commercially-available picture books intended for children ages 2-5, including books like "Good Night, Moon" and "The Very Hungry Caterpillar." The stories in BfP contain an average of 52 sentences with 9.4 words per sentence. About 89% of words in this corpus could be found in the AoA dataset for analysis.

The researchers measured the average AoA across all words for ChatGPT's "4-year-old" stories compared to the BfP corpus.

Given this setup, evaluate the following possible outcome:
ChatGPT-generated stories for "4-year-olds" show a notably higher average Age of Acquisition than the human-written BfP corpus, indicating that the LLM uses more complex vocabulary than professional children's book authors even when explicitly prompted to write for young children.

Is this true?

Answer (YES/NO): NO